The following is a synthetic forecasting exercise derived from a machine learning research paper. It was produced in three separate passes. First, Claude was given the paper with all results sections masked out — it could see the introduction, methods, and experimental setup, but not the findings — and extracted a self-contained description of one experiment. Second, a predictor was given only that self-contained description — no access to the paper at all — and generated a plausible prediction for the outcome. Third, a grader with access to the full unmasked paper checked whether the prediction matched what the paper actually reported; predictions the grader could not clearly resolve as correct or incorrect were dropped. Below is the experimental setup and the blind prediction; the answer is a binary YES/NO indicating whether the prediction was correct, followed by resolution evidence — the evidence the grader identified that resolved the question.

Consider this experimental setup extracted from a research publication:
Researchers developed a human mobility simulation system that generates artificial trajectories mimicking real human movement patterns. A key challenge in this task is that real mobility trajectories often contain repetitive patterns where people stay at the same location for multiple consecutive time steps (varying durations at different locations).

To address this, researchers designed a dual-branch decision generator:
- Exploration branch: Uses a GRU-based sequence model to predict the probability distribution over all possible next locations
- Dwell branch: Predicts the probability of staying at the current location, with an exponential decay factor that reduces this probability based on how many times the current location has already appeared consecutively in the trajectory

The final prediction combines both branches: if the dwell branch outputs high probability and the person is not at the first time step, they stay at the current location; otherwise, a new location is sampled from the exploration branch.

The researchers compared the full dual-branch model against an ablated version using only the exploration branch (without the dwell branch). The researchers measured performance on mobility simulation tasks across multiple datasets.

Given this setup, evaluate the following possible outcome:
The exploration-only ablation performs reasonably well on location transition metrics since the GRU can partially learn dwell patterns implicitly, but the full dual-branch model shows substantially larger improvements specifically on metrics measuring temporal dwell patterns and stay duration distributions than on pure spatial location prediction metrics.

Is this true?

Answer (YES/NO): NO